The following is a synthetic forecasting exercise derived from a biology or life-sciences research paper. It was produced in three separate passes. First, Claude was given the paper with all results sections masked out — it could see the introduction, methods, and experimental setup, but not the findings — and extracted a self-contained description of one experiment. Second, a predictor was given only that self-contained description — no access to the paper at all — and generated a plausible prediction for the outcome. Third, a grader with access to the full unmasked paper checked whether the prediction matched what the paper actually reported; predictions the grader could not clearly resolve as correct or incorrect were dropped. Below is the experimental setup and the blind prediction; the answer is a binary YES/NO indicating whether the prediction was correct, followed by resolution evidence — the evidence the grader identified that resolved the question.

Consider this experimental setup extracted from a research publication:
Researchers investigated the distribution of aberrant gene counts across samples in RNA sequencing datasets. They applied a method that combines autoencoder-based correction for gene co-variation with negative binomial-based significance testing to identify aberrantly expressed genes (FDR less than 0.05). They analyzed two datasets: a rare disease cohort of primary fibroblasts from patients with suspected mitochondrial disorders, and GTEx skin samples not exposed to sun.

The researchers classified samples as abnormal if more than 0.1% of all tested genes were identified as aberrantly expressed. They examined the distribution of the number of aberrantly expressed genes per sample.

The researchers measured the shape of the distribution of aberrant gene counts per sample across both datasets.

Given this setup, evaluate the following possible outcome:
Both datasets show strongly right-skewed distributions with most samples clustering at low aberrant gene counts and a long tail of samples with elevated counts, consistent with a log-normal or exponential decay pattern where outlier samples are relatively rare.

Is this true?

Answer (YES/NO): YES